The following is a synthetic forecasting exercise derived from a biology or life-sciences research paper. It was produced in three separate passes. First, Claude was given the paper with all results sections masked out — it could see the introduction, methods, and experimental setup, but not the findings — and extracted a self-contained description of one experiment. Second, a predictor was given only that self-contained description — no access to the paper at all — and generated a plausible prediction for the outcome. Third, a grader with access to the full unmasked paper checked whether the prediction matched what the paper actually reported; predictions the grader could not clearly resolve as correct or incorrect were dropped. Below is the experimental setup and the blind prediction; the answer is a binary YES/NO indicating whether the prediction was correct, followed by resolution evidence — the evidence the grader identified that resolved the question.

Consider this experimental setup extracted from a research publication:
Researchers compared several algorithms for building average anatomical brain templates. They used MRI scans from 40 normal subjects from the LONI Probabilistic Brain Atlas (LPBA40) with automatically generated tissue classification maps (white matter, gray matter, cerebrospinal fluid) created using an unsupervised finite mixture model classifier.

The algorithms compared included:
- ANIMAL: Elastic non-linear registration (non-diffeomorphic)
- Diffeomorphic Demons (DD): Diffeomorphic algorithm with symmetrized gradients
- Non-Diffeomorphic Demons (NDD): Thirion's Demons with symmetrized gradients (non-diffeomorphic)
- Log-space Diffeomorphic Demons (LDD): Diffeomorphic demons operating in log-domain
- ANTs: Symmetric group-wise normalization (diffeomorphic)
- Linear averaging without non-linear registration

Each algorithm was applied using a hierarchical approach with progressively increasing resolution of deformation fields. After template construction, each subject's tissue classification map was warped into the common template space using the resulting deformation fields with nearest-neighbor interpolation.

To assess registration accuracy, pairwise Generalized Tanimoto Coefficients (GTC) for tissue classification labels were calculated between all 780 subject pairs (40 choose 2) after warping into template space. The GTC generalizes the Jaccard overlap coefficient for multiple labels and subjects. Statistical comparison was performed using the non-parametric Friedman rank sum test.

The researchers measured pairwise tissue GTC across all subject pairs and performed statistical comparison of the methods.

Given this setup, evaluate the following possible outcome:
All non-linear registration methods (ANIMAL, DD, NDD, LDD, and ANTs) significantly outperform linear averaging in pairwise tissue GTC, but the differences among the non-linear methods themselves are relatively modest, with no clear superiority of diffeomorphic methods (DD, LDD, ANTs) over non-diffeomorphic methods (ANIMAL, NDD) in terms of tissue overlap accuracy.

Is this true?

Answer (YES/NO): NO